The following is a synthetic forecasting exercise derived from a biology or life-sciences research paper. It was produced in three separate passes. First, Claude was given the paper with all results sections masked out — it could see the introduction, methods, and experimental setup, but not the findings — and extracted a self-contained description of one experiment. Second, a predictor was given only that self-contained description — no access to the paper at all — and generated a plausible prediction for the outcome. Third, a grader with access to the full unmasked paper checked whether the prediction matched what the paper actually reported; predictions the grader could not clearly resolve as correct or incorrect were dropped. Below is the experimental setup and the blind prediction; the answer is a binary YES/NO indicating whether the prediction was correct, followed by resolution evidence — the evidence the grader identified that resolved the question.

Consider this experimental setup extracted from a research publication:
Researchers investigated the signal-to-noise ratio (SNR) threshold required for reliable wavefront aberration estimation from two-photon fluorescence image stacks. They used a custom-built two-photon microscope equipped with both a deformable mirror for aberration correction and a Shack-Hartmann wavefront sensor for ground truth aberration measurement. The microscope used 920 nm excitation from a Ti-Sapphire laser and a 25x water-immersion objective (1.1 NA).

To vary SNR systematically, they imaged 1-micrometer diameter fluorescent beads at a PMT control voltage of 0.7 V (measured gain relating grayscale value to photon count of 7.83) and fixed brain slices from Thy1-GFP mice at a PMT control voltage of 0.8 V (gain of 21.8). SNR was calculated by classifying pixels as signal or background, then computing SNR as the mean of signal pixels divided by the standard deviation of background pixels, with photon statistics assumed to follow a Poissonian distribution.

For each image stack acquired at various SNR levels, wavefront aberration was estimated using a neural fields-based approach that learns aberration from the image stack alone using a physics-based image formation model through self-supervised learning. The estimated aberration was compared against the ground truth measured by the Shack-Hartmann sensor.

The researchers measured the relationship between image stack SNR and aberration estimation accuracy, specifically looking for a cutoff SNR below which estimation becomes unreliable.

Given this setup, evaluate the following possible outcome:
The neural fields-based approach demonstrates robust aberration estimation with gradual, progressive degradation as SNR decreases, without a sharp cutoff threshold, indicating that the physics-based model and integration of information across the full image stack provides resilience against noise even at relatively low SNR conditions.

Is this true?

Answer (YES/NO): NO